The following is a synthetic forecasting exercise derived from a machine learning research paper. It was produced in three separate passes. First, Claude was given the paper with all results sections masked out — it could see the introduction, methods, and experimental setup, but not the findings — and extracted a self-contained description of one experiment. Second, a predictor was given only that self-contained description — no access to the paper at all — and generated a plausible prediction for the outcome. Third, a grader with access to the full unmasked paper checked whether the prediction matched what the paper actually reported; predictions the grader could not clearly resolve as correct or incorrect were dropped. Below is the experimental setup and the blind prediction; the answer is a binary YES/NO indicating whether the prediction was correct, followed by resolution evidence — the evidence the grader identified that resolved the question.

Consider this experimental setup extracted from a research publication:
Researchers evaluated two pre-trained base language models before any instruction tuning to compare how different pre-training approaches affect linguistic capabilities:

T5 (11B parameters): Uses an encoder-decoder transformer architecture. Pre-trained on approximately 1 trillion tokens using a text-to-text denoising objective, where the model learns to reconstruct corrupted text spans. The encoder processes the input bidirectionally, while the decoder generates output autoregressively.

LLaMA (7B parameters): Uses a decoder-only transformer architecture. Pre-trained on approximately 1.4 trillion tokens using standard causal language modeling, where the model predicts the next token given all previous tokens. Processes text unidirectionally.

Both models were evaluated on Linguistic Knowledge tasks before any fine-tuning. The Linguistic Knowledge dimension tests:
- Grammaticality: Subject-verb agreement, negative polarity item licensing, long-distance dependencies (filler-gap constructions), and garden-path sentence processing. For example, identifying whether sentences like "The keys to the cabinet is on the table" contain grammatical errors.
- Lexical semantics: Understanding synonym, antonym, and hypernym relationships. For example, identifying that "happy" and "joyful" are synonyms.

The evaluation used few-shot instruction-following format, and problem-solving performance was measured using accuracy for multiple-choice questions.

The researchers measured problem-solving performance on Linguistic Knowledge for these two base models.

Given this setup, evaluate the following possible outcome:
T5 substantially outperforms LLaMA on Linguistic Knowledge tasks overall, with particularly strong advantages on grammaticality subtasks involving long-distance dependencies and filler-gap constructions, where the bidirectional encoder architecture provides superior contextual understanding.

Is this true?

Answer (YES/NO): NO